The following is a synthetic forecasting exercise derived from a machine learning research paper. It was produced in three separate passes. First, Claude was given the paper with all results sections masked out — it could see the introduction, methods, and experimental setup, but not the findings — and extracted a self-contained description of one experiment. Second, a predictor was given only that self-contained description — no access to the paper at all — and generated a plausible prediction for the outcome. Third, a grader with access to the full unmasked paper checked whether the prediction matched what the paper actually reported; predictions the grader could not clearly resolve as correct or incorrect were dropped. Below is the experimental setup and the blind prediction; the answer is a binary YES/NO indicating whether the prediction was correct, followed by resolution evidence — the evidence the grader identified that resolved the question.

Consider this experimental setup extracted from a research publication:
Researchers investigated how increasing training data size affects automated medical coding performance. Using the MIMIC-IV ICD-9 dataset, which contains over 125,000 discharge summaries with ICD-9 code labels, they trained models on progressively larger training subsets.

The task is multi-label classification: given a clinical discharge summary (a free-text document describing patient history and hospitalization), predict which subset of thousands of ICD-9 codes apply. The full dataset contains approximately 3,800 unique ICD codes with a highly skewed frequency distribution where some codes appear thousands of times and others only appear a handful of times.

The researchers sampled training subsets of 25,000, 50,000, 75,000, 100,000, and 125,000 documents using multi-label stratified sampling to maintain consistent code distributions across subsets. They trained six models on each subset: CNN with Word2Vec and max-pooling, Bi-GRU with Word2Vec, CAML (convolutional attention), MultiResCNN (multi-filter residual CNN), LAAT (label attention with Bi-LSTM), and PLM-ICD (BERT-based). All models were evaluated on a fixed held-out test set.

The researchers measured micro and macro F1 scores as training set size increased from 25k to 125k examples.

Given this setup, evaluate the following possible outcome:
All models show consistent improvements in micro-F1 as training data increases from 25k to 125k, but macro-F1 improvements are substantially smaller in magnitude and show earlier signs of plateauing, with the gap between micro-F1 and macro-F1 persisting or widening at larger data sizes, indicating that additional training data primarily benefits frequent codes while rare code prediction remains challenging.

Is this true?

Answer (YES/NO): NO